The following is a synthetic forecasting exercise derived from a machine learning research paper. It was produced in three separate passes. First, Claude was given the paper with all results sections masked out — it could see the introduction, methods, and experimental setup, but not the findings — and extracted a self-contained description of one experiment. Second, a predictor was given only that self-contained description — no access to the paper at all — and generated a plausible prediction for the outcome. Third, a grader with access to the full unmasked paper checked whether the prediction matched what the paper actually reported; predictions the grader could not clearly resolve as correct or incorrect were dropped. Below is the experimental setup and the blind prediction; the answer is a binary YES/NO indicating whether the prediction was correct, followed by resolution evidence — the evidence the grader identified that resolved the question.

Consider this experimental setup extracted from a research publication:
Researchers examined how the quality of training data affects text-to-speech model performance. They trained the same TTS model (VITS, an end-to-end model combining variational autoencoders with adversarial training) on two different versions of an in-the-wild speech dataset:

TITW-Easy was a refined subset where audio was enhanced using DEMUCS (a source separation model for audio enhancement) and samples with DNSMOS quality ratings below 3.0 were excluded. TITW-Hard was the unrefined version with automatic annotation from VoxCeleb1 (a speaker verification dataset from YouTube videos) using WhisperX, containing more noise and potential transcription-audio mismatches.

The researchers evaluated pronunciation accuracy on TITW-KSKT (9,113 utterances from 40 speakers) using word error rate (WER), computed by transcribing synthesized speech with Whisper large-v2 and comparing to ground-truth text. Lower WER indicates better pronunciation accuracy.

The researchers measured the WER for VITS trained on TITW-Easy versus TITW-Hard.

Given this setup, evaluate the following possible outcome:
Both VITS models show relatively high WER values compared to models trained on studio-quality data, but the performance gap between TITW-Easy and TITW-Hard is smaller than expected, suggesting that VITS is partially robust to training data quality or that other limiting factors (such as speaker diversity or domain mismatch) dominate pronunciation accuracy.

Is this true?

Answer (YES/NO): YES